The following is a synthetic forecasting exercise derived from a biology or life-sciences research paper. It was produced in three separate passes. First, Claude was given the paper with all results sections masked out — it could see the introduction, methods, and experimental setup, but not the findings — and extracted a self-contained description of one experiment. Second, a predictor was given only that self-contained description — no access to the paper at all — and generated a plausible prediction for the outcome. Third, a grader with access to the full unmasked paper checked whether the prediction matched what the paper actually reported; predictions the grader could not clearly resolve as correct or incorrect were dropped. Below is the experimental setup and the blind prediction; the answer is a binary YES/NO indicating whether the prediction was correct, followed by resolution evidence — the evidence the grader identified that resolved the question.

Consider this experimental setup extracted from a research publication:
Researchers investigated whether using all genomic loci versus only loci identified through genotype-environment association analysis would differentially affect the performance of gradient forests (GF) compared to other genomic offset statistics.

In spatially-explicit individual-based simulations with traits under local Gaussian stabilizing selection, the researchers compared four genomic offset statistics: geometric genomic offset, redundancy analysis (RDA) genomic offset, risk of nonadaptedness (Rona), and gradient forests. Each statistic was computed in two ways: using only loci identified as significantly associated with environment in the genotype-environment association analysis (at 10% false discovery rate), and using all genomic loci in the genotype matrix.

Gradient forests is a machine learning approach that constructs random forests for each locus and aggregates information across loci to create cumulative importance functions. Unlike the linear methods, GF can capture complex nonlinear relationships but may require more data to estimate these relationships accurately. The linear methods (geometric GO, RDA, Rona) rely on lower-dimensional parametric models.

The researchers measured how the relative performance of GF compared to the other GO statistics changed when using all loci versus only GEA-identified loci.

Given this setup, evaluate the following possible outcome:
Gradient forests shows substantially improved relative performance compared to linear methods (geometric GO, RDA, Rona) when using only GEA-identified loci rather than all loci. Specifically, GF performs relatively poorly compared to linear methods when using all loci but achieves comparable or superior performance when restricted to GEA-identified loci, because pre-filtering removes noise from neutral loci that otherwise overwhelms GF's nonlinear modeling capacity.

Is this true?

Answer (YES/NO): NO